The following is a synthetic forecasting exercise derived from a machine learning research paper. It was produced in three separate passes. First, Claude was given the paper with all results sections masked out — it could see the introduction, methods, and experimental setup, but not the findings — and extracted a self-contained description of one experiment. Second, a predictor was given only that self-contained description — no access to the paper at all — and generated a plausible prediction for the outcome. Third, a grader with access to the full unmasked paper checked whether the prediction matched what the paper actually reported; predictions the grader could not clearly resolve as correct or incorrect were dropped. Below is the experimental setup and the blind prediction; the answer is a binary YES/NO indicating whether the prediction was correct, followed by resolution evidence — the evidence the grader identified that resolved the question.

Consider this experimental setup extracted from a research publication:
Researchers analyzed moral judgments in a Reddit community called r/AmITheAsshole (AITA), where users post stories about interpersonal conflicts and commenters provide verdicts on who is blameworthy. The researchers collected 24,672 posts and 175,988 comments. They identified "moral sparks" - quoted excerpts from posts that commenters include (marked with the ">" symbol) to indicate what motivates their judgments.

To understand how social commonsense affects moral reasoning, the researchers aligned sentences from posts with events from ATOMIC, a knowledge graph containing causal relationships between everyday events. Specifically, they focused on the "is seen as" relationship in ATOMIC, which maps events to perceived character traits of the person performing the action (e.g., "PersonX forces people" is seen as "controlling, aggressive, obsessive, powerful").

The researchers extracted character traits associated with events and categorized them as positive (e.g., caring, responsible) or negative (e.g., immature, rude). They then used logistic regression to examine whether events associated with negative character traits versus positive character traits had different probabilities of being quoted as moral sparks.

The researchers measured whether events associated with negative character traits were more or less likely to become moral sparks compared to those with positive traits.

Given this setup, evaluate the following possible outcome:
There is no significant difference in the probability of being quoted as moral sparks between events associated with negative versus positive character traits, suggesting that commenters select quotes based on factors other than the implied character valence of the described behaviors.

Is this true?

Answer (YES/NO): NO